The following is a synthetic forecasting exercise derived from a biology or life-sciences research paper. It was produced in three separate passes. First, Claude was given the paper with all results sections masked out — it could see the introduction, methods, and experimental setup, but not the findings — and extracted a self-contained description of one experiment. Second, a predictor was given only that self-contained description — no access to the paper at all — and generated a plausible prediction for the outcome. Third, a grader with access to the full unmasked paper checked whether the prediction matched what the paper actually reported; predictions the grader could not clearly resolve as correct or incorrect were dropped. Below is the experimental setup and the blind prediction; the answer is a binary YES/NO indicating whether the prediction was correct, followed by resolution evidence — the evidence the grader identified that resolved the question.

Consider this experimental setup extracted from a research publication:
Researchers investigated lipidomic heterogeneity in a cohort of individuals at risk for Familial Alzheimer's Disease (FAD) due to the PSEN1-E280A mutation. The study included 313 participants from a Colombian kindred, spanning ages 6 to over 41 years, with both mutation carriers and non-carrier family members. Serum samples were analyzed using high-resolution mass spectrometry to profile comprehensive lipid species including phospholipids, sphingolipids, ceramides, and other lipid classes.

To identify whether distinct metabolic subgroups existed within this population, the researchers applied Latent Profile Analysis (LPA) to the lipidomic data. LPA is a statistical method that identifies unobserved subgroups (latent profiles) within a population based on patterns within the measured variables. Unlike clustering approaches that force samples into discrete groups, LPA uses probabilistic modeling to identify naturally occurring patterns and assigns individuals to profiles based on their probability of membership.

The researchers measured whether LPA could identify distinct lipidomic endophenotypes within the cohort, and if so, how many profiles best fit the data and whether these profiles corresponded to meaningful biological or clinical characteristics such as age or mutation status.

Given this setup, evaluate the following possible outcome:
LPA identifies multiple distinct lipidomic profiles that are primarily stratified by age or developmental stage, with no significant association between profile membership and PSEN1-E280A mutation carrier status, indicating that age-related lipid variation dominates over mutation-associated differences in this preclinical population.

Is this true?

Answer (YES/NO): NO